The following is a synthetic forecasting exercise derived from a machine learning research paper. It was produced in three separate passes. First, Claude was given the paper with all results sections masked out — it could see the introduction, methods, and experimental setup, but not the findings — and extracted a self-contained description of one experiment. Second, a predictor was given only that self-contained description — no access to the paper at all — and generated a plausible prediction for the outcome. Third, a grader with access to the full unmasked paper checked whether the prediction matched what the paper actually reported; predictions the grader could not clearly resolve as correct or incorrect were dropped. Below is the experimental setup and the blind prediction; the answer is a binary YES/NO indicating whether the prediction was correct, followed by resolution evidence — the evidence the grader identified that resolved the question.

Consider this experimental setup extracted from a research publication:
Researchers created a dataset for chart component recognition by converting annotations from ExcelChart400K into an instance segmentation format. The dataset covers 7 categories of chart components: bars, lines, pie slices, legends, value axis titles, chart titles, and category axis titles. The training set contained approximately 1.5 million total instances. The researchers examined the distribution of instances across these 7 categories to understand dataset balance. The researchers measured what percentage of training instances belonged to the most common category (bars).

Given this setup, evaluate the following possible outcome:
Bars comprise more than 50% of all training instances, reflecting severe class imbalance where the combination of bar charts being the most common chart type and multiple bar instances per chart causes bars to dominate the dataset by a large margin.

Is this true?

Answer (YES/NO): YES